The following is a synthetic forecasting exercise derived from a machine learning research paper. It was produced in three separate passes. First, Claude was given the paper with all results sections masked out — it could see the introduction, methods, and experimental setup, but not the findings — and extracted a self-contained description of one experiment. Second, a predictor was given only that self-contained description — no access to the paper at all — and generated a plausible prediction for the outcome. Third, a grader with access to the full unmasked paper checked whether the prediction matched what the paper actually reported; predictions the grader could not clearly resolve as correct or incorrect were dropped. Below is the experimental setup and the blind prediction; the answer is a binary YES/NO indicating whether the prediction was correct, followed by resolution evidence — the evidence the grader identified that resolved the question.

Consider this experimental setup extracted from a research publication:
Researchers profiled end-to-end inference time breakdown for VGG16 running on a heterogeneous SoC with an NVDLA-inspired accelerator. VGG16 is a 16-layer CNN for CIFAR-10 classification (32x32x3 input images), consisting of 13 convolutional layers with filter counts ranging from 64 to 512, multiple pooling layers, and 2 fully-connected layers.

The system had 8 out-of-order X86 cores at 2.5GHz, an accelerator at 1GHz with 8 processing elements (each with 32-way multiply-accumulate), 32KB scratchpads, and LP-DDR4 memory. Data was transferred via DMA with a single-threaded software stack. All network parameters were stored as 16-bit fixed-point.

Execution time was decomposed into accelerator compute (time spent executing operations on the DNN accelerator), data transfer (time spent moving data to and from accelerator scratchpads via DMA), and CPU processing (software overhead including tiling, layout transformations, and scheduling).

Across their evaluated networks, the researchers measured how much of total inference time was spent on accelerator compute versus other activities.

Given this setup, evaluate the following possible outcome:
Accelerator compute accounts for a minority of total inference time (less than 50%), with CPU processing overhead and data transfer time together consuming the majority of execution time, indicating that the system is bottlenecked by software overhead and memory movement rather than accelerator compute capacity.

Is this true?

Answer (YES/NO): YES